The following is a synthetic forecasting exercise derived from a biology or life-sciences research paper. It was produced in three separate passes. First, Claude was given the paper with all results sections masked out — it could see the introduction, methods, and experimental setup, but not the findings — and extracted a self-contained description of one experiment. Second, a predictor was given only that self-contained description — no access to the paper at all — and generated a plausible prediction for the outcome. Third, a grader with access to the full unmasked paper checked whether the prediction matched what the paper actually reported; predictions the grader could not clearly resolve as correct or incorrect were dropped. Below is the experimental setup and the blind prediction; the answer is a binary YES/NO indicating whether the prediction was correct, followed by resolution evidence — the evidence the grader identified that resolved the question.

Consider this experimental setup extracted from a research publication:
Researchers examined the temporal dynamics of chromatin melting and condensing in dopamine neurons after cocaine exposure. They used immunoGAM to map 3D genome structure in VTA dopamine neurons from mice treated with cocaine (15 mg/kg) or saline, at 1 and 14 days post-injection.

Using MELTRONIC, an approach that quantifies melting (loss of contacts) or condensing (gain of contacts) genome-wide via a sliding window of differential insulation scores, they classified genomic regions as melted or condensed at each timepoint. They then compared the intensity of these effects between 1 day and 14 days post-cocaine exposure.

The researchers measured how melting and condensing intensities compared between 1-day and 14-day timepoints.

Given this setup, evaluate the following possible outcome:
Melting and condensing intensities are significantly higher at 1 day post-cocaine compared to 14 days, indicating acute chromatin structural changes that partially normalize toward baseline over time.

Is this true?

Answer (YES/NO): YES